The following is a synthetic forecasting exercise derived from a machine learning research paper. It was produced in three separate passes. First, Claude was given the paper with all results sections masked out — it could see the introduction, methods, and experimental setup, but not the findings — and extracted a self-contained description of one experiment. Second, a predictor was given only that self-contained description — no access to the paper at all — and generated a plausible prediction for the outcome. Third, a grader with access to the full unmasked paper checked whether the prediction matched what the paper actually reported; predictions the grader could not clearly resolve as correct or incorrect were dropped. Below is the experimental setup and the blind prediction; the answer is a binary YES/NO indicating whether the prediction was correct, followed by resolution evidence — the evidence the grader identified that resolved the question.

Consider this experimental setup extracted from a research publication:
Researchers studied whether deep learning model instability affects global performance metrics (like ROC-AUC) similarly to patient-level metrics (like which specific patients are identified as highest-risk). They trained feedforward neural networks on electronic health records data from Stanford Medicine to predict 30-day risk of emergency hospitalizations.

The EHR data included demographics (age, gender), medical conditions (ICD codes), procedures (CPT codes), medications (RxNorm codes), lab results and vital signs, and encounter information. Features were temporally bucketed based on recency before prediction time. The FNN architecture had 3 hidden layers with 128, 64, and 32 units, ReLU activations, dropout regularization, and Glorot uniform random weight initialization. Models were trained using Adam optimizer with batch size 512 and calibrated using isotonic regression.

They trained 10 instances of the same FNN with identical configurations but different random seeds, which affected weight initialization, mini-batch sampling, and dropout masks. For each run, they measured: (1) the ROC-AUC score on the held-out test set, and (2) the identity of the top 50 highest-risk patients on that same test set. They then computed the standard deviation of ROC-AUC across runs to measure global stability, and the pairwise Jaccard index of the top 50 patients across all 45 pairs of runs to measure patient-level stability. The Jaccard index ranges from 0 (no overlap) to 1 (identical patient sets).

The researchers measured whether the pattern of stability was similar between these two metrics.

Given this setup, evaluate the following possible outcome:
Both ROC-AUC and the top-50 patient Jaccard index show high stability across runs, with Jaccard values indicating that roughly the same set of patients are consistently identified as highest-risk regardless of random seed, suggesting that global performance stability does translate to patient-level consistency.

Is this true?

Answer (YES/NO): NO